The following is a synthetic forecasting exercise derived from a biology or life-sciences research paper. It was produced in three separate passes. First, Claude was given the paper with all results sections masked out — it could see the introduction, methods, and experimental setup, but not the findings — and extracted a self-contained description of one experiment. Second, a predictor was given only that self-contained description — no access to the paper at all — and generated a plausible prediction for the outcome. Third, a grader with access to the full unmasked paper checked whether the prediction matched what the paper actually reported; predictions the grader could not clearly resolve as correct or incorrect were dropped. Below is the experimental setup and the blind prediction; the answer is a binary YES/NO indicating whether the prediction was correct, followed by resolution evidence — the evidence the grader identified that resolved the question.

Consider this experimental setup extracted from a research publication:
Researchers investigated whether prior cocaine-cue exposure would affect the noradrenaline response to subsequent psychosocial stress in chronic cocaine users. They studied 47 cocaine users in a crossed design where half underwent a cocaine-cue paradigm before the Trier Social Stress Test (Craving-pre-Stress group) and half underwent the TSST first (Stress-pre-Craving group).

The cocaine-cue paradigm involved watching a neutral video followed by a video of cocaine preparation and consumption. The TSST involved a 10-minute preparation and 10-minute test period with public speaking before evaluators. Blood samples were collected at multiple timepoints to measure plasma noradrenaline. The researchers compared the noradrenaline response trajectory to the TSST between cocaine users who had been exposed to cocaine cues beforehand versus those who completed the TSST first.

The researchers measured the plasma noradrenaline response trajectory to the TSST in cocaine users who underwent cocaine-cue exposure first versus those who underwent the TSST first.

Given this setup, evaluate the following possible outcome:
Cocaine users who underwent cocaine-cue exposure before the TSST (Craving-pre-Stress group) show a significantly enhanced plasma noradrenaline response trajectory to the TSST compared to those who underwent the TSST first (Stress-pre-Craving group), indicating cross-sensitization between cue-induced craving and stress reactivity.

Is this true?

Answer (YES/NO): NO